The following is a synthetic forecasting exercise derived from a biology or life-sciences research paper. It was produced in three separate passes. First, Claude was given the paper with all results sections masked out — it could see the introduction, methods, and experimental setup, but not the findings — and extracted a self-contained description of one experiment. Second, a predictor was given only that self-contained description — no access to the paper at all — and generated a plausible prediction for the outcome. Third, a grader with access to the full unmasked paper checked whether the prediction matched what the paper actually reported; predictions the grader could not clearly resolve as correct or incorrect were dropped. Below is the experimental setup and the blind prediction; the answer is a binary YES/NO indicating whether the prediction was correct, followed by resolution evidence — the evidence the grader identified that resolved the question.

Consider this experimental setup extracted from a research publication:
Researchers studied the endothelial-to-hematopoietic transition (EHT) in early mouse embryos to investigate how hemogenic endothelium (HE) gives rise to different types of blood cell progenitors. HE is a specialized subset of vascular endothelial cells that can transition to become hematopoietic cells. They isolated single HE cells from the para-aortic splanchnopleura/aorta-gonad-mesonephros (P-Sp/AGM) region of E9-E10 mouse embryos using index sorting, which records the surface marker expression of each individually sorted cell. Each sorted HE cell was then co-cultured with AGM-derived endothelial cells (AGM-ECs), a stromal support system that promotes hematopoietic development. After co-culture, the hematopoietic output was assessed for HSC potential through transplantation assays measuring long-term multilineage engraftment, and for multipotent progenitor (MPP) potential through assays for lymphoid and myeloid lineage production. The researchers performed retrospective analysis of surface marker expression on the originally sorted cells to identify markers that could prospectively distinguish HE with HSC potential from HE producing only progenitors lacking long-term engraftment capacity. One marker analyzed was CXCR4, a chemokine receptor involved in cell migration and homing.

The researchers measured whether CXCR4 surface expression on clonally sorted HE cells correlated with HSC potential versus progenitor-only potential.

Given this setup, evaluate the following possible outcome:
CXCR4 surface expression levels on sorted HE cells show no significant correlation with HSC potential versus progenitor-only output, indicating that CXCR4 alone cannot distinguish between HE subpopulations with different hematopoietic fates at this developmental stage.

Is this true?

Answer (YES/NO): NO